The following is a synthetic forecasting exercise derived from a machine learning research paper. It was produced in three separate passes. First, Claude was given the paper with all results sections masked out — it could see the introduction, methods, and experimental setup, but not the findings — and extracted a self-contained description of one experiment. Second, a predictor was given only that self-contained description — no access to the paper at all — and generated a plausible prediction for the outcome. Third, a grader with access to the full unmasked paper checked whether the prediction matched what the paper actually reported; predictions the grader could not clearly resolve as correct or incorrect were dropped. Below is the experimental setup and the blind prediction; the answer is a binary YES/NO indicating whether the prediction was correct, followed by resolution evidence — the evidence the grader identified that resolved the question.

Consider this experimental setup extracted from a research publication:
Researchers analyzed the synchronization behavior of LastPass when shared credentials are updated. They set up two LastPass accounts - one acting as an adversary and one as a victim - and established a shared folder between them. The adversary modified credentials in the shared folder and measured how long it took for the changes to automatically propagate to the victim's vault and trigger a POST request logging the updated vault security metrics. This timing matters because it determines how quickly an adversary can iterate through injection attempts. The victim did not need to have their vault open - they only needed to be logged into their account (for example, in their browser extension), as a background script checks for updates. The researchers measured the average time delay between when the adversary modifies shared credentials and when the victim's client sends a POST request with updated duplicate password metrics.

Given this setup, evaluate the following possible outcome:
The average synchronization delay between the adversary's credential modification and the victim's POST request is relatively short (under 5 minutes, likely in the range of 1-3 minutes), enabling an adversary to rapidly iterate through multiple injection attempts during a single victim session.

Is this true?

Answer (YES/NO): NO